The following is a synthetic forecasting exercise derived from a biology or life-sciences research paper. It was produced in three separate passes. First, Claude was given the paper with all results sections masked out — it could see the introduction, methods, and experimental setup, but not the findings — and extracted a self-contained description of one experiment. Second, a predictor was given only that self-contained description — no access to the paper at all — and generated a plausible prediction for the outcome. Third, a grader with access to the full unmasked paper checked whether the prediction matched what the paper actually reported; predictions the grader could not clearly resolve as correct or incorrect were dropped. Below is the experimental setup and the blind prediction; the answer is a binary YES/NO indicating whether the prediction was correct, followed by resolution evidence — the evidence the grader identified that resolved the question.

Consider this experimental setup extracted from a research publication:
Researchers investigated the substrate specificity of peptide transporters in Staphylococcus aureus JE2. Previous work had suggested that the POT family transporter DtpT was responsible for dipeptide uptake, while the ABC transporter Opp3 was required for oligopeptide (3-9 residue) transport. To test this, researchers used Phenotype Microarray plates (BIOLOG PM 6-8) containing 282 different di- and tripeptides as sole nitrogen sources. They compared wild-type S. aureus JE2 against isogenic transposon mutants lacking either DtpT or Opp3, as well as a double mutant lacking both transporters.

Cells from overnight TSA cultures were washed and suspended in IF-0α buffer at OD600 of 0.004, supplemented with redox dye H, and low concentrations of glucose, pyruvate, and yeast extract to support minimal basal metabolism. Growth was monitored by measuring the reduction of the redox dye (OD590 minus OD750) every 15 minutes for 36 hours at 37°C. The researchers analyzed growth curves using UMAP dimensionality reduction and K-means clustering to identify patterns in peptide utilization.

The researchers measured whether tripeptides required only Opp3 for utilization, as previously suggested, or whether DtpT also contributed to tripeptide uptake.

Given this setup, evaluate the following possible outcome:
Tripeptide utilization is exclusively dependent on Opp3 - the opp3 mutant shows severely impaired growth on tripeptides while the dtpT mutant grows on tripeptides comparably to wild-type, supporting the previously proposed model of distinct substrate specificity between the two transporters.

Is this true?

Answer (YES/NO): NO